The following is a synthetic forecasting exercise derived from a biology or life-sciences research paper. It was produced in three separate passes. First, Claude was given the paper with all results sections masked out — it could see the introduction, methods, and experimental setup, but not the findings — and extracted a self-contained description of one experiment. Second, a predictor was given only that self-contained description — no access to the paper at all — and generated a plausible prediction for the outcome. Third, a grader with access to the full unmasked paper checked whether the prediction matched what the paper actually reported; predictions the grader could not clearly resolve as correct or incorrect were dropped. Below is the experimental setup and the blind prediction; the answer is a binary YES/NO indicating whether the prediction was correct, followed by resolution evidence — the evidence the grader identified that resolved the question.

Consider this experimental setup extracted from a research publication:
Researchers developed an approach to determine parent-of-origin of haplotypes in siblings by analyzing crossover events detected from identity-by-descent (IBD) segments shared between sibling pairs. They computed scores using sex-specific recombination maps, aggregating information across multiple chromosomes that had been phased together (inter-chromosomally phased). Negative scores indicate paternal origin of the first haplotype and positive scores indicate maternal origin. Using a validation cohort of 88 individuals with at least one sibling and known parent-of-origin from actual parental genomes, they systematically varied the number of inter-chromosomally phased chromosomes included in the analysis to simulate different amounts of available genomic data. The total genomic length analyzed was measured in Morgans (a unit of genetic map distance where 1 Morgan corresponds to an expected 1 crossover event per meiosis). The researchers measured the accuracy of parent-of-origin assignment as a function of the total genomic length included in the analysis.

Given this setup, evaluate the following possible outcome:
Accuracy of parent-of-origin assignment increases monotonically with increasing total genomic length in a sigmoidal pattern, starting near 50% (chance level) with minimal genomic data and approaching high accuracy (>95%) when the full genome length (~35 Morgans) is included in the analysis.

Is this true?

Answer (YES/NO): NO